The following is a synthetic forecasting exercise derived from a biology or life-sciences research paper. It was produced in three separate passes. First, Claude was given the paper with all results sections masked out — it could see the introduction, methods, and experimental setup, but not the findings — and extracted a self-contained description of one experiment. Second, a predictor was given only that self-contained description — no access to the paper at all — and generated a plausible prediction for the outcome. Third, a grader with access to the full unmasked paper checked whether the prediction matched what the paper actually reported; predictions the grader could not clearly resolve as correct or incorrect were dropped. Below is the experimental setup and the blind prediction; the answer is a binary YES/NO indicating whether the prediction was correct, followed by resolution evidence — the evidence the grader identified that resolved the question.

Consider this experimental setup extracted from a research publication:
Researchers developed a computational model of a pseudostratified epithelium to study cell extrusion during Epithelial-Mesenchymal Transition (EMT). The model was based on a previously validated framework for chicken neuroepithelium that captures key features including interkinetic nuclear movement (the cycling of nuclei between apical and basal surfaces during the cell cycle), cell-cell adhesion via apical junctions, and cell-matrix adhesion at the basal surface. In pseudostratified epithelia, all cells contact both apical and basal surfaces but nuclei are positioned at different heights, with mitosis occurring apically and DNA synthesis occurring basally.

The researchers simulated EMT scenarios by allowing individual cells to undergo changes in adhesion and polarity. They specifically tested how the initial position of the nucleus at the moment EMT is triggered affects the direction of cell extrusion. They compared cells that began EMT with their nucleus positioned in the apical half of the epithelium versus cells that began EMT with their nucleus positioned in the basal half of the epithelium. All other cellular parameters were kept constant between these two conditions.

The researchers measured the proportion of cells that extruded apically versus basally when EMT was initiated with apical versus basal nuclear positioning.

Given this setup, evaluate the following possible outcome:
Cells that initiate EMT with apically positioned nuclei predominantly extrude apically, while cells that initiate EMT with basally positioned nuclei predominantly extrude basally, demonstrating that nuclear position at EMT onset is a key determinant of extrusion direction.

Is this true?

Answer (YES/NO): YES